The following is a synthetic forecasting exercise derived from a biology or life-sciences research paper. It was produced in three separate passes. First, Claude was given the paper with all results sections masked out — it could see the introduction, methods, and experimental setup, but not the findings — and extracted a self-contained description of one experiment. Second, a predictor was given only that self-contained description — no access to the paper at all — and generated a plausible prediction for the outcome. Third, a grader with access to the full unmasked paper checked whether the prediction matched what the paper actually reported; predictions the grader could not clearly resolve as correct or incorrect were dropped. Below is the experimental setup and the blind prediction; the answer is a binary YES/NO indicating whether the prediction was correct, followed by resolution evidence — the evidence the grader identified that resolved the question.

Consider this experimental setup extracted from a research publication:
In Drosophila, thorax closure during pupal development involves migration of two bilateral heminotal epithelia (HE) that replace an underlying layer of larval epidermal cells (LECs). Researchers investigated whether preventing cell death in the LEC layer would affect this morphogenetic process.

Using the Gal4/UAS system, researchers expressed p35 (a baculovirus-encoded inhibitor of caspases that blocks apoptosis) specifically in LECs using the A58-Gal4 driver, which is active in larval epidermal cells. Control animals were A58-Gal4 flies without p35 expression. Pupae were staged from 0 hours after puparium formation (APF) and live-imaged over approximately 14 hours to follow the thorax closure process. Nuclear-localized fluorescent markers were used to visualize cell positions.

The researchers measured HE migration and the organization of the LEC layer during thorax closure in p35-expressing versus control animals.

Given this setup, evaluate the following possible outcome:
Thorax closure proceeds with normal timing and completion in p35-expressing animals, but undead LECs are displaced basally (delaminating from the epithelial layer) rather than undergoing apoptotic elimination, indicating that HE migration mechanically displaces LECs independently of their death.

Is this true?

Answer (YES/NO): NO